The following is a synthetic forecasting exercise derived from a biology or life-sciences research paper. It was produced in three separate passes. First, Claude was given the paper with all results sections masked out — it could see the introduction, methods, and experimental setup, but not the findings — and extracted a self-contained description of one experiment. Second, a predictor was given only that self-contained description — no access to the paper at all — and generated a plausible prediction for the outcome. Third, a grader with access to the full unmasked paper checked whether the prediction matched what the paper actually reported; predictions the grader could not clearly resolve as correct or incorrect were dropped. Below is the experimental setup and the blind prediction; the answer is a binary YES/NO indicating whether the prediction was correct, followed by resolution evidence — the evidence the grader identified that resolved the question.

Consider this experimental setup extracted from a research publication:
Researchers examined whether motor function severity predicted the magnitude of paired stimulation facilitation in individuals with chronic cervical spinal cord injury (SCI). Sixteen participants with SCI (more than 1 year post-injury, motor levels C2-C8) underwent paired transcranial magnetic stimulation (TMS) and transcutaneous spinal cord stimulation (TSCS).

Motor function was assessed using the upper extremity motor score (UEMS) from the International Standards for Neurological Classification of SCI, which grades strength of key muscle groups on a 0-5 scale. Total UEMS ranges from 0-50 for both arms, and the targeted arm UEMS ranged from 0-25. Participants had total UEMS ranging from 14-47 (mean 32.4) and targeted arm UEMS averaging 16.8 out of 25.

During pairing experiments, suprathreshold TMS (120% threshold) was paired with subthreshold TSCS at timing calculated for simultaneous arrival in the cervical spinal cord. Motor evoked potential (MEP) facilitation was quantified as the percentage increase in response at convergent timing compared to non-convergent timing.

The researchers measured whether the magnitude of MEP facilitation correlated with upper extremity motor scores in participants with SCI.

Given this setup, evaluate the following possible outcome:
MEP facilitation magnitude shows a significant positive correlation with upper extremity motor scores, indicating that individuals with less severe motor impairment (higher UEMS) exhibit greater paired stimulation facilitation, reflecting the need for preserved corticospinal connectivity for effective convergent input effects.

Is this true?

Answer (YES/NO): NO